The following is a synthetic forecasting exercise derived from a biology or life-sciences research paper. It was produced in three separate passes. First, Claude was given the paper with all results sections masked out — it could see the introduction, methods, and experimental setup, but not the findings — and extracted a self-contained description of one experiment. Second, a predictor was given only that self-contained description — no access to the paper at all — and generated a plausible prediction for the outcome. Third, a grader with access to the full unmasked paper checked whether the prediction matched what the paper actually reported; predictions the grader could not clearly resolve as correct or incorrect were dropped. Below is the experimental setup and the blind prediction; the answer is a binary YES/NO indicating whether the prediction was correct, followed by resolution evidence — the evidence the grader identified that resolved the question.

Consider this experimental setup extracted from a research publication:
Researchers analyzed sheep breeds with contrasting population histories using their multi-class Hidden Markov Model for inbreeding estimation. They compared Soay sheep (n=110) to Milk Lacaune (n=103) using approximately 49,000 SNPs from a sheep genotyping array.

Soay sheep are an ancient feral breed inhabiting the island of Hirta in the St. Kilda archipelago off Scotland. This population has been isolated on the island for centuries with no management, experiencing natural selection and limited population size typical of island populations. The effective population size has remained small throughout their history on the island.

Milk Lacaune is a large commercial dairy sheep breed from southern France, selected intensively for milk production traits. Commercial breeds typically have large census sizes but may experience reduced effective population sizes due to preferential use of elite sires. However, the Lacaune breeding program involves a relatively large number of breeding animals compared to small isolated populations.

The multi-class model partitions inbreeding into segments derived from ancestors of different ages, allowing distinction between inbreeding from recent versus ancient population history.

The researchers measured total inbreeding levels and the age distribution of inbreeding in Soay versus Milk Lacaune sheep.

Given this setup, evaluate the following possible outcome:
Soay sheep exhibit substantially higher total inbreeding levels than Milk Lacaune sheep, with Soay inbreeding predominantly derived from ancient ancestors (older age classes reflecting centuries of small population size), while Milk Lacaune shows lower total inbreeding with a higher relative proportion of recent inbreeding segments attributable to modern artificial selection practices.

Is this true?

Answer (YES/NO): YES